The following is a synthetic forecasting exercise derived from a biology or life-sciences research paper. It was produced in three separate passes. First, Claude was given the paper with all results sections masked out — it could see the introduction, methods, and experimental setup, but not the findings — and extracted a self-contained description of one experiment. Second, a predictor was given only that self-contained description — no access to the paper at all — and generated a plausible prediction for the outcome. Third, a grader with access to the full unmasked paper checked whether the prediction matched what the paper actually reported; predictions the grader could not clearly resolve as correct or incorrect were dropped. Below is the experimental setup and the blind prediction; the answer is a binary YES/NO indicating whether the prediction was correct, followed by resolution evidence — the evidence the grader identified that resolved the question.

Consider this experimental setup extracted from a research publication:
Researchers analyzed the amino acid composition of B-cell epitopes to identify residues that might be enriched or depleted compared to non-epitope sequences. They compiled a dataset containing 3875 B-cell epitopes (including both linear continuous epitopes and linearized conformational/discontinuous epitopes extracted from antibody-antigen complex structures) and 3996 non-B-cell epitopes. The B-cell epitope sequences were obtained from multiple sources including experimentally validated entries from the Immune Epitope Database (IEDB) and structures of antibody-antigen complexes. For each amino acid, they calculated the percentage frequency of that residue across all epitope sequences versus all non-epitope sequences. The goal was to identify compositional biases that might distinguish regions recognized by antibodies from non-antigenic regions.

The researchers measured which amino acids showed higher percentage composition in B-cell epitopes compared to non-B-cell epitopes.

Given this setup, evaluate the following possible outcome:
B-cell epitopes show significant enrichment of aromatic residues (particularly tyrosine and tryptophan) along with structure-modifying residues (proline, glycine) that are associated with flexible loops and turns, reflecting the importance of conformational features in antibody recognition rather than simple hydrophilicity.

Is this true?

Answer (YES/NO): NO